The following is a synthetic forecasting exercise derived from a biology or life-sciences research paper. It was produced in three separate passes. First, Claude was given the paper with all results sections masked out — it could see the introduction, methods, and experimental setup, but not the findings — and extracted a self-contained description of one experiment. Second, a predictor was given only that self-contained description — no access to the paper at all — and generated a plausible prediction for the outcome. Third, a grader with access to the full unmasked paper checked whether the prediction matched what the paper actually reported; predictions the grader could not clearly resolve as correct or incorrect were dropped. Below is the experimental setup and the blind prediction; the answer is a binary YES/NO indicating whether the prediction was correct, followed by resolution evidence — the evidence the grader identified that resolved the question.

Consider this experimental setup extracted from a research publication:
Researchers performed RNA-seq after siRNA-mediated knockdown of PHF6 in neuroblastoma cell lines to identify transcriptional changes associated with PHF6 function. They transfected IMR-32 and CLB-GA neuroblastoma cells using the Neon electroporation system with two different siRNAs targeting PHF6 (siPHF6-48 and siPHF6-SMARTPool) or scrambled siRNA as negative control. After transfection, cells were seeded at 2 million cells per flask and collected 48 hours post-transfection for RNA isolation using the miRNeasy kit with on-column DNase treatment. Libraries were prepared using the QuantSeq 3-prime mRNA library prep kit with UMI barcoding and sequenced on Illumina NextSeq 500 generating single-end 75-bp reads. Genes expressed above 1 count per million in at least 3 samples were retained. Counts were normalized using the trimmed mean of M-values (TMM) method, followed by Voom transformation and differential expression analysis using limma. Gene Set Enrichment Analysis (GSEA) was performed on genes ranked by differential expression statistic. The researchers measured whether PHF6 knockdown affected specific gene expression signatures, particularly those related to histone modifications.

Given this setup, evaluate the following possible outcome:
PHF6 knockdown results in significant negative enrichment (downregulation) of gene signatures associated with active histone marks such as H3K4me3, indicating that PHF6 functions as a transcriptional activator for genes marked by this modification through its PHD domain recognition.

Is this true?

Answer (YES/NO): NO